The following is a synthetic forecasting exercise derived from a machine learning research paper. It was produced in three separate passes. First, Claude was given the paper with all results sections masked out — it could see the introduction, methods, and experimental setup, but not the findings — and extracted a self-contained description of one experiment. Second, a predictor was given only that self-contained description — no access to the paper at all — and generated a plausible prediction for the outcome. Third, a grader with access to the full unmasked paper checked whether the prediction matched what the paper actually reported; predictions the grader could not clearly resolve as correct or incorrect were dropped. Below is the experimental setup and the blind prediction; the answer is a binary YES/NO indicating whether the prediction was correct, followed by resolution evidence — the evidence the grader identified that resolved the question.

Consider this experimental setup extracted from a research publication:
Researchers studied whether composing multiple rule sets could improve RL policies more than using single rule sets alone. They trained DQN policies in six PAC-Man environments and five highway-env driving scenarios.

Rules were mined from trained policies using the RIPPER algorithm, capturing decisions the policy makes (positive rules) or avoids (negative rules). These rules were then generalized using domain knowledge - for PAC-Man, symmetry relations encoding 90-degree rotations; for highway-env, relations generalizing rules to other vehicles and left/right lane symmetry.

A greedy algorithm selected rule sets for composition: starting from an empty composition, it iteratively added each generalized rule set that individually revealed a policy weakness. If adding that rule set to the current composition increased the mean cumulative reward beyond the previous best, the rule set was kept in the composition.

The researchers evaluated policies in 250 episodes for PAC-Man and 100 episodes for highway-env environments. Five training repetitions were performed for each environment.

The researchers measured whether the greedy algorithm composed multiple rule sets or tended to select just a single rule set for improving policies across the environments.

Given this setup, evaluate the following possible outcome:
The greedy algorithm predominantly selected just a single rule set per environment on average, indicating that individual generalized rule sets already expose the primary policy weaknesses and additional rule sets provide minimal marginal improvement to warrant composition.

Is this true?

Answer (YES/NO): NO